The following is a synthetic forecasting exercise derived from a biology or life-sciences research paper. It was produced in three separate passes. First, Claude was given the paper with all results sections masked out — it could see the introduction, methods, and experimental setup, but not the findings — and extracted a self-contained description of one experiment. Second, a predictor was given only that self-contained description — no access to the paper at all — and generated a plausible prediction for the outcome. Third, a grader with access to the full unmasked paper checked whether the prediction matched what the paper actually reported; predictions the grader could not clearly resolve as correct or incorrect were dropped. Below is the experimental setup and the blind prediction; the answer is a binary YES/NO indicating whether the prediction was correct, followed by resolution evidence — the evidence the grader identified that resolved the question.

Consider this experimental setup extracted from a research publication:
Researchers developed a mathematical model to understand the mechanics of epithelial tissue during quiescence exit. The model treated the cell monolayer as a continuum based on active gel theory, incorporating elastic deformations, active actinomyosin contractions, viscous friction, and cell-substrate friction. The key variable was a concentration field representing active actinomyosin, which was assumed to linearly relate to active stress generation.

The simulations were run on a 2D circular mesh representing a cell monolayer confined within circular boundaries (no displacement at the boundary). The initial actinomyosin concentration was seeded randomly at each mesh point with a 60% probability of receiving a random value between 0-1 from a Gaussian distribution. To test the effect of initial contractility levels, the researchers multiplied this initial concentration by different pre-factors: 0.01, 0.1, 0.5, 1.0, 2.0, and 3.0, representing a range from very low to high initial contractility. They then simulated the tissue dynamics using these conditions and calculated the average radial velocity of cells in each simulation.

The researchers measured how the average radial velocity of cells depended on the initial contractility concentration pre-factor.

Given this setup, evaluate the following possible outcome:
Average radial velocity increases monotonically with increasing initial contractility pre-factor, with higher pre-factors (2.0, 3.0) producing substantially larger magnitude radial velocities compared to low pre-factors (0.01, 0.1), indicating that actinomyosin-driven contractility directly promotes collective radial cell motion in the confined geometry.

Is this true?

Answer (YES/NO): YES